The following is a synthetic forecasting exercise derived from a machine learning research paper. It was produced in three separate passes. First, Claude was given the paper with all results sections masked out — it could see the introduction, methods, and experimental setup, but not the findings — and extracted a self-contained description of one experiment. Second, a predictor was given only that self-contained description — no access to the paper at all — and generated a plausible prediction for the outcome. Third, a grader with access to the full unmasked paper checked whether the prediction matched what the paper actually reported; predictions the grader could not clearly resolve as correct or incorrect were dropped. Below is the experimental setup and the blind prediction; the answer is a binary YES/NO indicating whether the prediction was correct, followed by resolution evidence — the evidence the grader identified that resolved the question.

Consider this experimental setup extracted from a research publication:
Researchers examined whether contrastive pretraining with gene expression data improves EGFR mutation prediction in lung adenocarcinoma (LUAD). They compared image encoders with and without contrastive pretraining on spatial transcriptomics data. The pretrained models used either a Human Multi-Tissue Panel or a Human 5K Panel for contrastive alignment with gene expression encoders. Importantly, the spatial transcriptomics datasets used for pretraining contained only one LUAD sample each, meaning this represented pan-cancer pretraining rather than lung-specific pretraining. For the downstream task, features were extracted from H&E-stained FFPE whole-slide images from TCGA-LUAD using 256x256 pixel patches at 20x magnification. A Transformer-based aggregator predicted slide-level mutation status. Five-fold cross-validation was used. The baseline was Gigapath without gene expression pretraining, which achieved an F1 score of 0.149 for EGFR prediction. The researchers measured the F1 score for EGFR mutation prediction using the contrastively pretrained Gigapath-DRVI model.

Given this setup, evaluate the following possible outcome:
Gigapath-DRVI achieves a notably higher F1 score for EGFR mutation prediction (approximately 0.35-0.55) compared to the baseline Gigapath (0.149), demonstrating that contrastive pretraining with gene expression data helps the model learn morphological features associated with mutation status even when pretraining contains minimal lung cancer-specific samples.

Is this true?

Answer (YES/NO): NO